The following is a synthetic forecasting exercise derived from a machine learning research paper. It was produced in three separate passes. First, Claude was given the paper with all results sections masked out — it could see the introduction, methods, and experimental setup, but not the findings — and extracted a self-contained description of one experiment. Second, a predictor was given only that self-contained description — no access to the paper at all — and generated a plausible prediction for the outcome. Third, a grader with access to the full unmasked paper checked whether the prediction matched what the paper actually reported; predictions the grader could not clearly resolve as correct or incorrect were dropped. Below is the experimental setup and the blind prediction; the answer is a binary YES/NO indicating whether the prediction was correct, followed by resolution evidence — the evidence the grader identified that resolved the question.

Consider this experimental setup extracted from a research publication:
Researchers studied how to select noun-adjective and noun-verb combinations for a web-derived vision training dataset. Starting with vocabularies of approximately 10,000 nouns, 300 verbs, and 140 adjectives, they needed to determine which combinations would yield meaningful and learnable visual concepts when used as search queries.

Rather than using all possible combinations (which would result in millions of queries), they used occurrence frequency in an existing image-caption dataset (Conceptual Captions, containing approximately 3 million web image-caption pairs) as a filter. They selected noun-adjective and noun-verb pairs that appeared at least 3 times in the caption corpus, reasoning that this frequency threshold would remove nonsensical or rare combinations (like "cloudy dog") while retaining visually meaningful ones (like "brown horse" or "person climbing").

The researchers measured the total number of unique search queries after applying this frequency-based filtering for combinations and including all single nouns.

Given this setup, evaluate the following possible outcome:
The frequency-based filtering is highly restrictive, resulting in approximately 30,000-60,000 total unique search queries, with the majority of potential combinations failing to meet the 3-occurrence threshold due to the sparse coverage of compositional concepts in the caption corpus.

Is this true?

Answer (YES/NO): YES